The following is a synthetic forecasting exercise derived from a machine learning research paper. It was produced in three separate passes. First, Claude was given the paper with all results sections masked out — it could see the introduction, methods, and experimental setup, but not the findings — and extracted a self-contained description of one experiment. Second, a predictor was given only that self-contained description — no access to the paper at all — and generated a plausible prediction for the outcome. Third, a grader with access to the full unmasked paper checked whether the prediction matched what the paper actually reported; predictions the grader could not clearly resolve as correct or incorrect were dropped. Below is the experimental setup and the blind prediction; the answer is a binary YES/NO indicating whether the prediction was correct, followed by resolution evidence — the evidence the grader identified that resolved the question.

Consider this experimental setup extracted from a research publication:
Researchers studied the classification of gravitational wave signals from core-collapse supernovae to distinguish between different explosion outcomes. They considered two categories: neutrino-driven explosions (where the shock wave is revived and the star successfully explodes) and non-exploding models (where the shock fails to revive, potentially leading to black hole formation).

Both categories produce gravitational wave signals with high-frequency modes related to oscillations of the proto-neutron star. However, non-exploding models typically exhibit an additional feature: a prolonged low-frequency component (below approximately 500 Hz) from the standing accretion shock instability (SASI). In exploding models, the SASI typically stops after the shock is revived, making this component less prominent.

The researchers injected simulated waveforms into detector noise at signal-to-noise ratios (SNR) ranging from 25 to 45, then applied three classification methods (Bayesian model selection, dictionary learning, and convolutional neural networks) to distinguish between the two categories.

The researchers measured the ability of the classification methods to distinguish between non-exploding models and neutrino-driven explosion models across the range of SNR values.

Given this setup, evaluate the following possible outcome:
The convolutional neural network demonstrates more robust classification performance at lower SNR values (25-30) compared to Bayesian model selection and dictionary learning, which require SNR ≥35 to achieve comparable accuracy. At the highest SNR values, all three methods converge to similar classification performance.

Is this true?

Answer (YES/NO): NO